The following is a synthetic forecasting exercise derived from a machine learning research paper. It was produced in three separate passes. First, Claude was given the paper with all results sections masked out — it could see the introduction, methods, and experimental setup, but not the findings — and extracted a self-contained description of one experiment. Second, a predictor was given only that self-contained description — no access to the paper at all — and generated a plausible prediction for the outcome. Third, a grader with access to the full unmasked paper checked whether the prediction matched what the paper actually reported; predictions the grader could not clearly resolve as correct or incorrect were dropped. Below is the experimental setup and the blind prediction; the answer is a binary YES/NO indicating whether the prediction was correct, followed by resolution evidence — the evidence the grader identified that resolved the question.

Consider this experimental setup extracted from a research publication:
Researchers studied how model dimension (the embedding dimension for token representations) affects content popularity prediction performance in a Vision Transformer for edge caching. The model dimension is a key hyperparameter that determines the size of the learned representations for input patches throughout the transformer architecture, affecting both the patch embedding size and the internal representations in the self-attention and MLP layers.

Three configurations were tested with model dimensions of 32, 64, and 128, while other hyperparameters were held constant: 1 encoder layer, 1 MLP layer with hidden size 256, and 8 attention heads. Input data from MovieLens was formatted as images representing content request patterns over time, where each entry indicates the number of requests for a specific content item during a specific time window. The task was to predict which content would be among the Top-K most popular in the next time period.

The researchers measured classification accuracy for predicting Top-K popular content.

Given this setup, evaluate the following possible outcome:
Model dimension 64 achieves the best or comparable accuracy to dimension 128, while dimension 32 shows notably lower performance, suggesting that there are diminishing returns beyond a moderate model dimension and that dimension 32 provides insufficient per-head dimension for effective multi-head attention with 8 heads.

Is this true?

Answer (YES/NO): NO